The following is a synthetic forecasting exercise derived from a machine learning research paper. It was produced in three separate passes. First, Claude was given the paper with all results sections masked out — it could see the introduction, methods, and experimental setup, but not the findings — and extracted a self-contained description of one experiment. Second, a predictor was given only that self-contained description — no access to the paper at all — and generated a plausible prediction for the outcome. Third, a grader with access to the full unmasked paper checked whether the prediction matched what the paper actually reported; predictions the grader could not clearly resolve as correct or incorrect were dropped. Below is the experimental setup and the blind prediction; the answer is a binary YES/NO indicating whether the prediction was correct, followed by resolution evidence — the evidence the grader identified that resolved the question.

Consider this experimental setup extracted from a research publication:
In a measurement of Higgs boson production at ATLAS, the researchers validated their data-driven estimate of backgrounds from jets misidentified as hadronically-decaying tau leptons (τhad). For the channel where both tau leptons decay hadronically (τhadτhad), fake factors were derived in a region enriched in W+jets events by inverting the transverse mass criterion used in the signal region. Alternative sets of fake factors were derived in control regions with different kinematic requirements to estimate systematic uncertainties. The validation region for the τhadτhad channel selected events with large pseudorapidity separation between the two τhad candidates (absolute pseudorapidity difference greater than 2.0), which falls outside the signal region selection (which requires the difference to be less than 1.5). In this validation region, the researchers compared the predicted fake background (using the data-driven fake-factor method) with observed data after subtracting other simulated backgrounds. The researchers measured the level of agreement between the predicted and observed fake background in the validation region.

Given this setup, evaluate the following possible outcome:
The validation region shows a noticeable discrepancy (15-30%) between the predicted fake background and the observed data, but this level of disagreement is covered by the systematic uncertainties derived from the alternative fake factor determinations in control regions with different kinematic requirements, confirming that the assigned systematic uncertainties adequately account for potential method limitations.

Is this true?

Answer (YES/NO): NO